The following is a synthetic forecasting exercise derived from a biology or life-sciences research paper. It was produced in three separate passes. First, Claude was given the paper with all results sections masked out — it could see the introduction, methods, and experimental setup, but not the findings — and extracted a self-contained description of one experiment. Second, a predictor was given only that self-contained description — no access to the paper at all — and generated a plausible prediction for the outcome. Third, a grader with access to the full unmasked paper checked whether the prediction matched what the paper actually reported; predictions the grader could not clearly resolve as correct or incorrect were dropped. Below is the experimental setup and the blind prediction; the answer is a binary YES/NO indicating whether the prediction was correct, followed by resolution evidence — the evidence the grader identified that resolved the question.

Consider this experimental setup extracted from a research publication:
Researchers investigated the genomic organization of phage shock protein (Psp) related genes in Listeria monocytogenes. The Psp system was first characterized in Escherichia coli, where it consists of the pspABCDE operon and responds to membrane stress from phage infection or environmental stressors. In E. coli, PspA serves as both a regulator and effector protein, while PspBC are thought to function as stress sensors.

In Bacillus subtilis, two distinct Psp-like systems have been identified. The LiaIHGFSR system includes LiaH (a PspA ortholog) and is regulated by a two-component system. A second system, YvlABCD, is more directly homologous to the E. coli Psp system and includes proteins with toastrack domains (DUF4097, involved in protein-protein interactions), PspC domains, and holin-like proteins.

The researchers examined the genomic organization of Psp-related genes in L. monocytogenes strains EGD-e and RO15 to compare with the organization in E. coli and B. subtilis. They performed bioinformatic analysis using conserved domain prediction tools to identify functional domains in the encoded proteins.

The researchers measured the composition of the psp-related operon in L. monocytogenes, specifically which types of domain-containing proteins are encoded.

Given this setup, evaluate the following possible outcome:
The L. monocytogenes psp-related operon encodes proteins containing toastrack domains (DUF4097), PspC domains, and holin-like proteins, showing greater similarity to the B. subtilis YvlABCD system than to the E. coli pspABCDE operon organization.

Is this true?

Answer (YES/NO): YES